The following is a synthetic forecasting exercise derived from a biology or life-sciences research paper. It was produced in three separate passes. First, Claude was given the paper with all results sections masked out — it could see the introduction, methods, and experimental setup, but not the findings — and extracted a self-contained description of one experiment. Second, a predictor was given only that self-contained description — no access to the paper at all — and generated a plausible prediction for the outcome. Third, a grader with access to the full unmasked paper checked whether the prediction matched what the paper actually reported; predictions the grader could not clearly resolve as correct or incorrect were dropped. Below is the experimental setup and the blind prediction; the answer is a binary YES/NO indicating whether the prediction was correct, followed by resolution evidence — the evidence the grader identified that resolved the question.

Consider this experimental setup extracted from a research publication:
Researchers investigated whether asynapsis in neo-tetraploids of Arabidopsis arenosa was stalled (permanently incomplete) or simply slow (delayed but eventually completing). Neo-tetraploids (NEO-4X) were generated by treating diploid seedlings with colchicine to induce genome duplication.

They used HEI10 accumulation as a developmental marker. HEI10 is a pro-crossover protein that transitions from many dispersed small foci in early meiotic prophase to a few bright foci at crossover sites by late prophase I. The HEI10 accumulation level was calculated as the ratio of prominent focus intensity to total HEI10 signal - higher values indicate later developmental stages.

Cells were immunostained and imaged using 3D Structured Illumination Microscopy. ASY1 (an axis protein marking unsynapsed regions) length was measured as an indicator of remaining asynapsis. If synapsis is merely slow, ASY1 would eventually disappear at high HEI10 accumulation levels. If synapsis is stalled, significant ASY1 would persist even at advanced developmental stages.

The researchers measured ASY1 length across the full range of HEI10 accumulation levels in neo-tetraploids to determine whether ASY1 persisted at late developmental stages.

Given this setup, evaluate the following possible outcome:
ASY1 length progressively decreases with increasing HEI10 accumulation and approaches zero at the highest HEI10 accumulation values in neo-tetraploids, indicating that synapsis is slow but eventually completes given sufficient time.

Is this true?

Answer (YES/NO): NO